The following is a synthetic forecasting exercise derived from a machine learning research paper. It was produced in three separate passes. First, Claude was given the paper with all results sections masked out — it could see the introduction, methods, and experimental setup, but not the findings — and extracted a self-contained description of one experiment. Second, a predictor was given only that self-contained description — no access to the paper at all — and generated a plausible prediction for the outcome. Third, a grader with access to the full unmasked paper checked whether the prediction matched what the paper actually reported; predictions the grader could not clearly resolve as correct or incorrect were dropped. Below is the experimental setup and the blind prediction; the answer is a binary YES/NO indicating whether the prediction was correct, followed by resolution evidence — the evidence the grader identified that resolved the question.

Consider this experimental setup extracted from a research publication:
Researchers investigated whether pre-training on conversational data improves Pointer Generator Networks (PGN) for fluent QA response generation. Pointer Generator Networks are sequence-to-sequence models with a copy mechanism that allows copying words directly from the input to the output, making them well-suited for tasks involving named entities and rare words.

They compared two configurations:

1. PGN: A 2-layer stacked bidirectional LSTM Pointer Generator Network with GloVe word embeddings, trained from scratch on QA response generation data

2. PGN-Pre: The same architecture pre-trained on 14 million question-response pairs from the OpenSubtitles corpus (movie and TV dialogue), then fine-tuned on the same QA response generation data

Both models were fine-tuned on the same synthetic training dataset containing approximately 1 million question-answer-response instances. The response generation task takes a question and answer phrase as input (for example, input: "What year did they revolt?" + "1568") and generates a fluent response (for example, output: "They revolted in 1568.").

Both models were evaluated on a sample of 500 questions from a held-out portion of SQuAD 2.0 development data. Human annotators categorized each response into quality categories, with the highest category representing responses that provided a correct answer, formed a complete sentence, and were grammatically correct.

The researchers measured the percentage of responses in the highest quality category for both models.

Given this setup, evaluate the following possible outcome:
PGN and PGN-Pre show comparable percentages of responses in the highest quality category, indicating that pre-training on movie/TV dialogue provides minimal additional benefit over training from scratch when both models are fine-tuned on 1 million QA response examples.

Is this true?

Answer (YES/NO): YES